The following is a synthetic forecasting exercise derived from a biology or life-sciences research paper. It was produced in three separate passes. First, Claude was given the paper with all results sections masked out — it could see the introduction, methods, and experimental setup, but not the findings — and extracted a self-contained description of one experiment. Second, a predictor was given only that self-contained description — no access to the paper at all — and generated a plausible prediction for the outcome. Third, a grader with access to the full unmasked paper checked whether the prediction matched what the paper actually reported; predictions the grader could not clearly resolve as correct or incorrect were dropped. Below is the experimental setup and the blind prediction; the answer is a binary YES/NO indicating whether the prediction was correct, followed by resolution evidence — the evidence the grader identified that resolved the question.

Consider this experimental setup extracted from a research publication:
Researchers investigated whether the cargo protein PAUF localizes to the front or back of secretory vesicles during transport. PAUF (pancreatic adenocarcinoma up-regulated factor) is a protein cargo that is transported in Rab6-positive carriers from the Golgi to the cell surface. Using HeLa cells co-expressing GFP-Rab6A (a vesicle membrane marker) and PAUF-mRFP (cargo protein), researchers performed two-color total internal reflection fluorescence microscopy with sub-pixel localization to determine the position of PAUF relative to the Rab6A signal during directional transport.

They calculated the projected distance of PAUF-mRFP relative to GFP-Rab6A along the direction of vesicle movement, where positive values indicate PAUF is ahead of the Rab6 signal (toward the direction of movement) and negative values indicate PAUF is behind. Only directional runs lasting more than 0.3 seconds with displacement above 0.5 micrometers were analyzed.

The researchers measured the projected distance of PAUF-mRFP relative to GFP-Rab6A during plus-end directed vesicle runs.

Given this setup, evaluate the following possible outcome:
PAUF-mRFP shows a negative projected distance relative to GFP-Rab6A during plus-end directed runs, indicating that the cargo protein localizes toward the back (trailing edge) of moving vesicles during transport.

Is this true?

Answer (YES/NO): NO